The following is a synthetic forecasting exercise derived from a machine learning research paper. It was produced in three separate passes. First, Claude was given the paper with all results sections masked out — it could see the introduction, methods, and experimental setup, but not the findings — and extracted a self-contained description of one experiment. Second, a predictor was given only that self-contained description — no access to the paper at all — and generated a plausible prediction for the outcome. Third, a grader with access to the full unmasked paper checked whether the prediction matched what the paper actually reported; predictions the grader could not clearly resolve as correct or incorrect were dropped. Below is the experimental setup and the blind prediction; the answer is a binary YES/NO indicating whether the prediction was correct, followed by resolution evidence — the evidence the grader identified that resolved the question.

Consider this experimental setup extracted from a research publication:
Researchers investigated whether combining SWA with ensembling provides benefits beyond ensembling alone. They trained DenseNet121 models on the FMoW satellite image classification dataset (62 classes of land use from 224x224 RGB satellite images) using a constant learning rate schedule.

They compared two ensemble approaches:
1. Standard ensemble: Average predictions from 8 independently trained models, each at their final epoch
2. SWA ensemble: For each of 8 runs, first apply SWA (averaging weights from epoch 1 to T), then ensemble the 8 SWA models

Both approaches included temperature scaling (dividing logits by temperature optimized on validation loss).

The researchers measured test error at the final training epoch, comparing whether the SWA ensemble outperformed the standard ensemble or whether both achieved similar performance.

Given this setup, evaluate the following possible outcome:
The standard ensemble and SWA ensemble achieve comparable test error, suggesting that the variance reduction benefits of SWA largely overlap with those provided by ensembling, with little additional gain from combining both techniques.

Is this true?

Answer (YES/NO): YES